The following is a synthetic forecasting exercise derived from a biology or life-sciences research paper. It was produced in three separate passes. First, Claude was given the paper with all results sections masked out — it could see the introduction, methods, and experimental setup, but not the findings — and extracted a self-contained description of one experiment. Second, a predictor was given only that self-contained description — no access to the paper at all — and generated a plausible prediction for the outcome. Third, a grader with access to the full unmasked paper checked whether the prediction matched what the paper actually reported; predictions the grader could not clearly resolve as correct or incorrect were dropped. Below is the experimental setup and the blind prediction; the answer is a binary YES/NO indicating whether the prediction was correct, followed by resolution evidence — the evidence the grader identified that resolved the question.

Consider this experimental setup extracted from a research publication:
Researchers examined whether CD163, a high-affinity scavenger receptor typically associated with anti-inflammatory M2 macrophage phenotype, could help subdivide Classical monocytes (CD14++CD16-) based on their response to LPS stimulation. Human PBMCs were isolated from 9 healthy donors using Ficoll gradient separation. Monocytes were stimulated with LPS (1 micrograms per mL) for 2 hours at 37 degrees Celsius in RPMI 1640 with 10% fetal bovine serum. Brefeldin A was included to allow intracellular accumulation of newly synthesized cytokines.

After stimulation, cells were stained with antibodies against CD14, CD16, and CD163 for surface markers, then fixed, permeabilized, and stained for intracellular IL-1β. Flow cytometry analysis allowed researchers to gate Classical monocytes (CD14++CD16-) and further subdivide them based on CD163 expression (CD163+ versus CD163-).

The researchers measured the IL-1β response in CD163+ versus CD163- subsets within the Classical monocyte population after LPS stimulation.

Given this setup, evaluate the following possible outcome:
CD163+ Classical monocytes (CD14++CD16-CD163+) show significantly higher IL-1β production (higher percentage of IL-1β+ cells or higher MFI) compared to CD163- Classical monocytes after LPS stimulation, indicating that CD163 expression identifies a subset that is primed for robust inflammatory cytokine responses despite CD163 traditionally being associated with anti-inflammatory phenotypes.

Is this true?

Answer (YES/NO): NO